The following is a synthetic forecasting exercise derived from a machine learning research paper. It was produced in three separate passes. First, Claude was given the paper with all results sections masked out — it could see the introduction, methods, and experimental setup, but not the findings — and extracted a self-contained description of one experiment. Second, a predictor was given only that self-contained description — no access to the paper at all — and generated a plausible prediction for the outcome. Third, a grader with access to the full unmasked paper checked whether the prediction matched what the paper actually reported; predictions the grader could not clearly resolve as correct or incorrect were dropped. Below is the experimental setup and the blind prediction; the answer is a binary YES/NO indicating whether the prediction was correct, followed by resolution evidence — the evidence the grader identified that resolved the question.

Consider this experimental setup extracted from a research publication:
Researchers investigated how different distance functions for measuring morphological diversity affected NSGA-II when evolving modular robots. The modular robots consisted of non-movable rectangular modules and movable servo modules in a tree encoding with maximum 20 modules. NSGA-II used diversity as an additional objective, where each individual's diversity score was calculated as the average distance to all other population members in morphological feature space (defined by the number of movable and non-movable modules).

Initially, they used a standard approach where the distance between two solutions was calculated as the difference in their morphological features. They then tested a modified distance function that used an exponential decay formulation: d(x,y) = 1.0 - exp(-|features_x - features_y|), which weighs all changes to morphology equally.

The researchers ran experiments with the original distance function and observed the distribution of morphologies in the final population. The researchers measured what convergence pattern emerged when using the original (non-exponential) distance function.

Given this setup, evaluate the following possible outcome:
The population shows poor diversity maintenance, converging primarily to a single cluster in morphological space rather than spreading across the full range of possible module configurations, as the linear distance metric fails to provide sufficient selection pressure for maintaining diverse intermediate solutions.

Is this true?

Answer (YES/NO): NO